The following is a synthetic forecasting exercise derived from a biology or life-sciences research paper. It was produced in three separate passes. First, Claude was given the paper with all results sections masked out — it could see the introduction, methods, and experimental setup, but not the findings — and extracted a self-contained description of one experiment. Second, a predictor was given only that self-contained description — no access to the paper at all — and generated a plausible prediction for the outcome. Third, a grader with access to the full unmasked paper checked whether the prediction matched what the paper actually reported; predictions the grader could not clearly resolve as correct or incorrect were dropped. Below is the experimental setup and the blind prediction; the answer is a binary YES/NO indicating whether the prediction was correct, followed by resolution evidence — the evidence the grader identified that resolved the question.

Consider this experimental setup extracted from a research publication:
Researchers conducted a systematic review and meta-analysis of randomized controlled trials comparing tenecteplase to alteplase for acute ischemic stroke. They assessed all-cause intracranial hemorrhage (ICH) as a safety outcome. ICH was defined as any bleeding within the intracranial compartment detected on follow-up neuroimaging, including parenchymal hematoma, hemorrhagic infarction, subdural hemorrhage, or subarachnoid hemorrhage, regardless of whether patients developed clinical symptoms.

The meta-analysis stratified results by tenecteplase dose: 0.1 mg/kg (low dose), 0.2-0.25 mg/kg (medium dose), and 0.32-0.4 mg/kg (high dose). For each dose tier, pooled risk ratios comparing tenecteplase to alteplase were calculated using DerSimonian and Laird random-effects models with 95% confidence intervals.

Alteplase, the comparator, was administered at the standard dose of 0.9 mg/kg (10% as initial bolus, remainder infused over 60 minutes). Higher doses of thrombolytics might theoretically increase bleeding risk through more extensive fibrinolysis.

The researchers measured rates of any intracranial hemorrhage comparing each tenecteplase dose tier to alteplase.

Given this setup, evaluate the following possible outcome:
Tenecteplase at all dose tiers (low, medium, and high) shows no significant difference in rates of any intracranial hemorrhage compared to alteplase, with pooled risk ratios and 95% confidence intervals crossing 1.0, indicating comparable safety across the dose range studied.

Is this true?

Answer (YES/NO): YES